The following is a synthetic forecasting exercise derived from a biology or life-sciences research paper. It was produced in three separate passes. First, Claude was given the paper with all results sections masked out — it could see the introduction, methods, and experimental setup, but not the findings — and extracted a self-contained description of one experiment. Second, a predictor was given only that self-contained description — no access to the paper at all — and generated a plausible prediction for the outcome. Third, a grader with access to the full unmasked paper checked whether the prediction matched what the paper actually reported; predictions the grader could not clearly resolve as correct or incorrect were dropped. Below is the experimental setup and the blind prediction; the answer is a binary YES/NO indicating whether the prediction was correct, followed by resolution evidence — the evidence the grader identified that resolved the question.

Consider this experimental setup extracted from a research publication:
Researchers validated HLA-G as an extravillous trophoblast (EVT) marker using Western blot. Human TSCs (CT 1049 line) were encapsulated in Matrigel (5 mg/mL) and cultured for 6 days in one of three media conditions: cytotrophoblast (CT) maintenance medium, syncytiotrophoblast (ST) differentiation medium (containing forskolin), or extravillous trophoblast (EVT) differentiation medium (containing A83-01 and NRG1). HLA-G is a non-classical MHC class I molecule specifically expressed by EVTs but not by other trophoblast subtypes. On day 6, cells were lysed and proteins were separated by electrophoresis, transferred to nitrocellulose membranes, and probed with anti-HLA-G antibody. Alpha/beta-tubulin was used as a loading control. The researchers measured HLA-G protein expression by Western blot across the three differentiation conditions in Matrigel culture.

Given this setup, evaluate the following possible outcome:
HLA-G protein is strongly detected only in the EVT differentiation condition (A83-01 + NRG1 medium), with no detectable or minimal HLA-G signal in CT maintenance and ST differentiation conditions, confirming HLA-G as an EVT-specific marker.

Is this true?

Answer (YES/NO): NO